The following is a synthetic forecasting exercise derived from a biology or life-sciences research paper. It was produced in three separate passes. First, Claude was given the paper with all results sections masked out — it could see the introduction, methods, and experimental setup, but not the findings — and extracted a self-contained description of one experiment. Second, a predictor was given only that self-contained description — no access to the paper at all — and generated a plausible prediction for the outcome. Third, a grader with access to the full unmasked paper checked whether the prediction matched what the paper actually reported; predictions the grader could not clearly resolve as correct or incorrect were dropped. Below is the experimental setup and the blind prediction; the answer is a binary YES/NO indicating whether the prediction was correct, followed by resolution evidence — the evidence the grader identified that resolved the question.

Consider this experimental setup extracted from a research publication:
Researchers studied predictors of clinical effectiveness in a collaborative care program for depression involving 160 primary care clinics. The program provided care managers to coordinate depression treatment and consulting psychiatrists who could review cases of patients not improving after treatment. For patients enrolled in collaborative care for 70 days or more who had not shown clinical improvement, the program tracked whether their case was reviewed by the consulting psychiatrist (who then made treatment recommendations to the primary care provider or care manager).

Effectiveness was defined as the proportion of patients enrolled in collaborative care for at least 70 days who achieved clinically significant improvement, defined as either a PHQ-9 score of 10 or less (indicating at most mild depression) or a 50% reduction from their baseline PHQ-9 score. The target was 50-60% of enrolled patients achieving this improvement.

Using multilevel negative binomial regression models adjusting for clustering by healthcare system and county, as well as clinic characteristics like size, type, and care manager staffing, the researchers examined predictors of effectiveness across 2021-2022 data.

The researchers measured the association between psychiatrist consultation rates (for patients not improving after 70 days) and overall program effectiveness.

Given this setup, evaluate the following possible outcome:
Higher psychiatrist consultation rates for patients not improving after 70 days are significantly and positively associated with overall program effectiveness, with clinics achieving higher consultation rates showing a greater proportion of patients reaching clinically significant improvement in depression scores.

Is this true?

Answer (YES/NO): YES